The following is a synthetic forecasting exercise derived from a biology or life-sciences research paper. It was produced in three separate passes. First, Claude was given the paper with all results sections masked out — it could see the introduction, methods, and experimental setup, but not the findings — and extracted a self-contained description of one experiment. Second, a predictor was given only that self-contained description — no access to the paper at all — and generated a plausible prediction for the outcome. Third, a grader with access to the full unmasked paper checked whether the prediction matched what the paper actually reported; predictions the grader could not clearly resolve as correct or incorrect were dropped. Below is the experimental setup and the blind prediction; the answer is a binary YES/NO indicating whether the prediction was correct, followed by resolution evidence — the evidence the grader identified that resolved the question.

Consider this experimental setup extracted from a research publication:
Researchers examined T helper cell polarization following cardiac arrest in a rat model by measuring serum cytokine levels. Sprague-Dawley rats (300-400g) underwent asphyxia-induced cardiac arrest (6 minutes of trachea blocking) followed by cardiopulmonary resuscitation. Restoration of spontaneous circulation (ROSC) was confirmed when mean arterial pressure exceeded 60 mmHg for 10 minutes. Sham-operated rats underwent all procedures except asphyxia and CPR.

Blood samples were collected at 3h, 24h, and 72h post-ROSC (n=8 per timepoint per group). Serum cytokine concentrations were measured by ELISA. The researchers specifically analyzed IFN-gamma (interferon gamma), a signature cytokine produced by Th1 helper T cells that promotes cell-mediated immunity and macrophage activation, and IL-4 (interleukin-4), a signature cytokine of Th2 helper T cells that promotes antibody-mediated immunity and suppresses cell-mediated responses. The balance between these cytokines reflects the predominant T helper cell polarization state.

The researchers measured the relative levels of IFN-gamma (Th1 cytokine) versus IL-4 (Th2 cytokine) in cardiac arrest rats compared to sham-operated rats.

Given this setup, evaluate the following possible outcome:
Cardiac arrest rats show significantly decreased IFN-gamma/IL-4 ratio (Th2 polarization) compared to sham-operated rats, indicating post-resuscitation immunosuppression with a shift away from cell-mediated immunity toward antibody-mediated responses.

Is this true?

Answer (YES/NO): YES